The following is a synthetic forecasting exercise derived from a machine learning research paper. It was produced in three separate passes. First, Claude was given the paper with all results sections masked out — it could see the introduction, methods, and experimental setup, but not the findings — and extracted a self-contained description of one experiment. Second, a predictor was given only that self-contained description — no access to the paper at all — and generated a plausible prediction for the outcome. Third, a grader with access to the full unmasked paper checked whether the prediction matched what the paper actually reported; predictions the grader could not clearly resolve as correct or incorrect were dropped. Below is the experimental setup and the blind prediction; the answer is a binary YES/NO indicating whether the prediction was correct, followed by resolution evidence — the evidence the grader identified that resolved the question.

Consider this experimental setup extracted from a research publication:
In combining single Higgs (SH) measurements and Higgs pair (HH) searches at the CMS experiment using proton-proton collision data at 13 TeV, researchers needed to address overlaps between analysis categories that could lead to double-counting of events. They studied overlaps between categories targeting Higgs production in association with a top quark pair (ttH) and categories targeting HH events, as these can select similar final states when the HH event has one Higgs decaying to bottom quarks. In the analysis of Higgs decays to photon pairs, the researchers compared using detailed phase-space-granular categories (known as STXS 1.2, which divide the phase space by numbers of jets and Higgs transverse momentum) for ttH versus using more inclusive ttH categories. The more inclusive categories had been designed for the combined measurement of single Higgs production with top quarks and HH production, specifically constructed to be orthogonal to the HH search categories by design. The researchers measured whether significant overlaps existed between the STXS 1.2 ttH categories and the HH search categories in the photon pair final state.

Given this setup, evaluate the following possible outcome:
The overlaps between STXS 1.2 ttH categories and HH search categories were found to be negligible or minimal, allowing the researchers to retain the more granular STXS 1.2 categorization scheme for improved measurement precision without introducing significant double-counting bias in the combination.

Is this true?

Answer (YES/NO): NO